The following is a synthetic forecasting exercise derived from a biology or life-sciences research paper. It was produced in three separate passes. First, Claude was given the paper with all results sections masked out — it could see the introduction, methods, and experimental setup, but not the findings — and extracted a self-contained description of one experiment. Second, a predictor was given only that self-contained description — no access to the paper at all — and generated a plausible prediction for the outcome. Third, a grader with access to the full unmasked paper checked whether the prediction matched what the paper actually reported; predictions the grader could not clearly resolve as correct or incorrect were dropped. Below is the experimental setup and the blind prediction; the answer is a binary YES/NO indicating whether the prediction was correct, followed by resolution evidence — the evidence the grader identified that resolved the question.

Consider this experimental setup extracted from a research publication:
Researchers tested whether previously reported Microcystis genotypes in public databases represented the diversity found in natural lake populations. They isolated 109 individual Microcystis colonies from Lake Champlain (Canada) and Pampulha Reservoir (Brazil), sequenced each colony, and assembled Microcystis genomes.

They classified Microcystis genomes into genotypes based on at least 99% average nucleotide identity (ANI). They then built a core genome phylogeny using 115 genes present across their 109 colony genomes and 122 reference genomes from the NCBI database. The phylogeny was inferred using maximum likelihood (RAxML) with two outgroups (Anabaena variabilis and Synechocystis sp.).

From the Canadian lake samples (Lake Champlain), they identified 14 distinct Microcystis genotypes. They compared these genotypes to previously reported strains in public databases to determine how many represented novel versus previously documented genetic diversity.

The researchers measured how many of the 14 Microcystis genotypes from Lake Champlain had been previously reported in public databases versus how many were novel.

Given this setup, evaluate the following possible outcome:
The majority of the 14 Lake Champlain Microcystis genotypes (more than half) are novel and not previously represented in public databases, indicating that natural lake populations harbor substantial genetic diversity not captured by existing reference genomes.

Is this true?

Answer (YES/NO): YES